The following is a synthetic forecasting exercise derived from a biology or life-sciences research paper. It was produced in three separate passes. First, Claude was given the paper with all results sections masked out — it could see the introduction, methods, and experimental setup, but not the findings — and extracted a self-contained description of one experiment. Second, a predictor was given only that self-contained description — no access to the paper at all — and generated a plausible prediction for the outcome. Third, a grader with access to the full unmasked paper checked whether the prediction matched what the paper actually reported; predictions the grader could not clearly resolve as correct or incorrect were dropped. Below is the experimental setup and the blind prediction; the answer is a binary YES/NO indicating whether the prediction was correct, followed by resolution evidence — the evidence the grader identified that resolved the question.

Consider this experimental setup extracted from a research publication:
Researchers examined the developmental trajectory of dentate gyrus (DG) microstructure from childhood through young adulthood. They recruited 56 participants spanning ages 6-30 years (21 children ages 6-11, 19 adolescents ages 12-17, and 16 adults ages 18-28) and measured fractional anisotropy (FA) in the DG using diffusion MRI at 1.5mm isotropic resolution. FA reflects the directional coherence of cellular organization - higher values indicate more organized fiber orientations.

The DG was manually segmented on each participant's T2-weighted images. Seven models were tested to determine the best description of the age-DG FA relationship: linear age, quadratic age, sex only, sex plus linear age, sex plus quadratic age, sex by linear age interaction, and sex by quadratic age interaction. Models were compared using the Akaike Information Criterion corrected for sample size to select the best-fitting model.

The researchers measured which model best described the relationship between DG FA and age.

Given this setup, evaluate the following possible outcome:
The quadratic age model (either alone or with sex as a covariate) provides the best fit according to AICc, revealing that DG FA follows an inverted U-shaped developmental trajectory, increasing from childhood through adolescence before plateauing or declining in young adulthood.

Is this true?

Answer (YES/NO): NO